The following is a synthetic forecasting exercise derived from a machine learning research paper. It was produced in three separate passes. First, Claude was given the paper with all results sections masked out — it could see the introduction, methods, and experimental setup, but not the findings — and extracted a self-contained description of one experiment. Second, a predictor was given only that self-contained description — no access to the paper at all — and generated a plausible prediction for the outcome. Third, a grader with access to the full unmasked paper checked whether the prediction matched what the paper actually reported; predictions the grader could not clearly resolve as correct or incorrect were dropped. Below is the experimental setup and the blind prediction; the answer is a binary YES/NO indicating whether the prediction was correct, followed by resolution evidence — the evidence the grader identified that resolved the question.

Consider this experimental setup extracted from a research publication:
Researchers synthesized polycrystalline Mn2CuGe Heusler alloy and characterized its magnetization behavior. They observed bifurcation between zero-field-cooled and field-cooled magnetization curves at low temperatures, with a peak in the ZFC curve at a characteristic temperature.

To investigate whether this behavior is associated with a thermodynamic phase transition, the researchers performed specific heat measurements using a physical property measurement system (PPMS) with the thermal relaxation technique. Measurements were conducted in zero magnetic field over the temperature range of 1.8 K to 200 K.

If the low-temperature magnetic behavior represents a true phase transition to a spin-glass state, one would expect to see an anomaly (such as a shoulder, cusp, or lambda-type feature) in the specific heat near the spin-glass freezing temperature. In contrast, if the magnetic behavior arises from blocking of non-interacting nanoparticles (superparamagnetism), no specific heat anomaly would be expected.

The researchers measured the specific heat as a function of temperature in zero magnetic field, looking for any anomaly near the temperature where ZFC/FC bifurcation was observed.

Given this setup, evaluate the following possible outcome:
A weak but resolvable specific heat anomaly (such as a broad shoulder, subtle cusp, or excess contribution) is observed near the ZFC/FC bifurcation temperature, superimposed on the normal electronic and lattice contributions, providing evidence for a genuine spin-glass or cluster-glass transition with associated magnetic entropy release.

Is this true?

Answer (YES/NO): NO